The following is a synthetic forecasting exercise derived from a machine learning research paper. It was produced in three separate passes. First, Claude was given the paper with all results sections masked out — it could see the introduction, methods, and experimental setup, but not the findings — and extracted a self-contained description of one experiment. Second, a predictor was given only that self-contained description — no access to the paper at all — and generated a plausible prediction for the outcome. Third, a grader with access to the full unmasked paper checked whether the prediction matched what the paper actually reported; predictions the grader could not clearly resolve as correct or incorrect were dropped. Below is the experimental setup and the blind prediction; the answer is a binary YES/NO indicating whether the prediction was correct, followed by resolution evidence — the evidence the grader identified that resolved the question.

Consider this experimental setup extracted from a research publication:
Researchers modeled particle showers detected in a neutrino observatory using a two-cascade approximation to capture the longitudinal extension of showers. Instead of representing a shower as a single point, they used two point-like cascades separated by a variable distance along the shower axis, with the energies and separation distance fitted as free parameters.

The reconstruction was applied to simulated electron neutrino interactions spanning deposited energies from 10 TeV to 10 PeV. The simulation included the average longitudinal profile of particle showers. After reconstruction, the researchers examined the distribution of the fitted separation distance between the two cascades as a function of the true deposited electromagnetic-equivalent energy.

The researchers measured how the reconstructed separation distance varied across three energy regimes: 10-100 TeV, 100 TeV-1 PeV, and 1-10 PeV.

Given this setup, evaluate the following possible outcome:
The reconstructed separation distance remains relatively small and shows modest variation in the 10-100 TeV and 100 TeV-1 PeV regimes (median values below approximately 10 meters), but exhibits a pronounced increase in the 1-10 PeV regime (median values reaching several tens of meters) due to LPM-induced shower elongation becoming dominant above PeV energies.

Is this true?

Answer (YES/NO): NO